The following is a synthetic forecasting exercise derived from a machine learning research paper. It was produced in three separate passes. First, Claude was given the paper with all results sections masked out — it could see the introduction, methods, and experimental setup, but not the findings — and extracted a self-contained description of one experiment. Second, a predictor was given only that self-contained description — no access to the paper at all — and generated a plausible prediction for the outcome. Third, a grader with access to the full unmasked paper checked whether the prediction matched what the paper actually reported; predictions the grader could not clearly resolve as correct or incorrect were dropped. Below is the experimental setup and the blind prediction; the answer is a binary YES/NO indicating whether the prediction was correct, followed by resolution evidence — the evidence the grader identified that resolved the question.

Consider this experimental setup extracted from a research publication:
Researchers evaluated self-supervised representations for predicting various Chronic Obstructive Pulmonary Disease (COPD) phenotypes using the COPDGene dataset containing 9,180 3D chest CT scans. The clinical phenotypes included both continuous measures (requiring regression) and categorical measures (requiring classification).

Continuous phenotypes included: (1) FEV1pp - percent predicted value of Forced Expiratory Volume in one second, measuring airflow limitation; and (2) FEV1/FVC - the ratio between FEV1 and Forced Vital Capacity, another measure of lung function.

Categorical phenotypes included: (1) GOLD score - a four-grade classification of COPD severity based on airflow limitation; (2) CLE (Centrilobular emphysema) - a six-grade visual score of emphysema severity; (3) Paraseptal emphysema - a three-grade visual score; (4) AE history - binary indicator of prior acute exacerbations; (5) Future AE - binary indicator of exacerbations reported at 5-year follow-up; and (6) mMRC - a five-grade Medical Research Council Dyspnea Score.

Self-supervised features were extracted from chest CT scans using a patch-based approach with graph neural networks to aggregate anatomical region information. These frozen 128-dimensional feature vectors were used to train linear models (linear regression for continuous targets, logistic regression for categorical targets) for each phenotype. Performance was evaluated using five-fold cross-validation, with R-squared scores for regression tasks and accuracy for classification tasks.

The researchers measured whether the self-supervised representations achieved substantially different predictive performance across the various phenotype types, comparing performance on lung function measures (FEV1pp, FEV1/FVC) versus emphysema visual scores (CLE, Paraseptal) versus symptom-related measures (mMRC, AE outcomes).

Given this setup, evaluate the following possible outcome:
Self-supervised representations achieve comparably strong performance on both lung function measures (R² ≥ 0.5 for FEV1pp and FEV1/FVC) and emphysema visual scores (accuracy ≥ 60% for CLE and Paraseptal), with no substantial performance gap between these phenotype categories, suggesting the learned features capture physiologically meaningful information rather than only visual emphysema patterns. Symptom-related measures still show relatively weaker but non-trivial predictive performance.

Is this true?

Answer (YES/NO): NO